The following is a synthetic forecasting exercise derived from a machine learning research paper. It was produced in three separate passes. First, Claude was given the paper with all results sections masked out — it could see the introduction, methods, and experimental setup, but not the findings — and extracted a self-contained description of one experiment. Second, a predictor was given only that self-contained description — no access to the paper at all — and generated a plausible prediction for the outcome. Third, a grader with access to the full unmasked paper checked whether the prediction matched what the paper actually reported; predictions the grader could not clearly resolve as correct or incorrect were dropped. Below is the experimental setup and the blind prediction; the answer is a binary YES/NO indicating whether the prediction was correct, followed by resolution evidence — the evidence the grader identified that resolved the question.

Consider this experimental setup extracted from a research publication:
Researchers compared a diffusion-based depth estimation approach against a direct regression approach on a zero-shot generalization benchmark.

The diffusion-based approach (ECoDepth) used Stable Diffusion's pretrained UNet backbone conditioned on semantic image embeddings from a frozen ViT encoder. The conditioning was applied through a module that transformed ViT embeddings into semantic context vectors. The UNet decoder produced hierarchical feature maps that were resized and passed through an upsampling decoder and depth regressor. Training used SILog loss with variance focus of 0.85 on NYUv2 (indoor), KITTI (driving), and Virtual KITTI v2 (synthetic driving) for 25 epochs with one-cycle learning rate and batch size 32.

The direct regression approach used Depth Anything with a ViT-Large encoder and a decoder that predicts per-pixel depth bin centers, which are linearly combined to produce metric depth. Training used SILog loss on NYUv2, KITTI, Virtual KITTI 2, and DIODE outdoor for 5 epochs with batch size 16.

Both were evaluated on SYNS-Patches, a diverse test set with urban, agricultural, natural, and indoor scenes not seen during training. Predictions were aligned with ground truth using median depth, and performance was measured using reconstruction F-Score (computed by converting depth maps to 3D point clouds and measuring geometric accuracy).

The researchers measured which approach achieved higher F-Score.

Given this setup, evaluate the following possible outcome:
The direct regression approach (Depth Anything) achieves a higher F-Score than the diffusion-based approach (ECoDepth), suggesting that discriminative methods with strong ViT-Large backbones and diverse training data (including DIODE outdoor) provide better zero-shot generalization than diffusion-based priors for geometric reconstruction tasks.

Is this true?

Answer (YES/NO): YES